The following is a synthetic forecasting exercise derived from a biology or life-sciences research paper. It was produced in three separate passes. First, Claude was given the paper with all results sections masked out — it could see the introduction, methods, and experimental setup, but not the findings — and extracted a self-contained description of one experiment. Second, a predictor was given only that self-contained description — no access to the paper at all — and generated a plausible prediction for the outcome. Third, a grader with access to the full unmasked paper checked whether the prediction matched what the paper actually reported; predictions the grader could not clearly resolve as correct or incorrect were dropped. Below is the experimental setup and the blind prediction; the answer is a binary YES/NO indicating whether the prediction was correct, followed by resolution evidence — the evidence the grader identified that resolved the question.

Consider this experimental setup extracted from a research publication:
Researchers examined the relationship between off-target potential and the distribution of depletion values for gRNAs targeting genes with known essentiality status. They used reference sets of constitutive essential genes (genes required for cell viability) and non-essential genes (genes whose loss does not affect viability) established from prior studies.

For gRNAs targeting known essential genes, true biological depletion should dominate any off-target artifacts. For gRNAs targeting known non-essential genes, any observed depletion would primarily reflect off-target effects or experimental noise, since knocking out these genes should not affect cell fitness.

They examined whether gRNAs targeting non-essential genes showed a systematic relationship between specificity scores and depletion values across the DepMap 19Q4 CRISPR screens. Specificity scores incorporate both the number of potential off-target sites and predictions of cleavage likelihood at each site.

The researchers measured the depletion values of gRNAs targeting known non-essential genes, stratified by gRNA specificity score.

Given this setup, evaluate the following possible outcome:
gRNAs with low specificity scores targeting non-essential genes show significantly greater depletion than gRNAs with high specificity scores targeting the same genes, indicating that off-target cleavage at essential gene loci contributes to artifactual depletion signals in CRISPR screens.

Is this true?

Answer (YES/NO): YES